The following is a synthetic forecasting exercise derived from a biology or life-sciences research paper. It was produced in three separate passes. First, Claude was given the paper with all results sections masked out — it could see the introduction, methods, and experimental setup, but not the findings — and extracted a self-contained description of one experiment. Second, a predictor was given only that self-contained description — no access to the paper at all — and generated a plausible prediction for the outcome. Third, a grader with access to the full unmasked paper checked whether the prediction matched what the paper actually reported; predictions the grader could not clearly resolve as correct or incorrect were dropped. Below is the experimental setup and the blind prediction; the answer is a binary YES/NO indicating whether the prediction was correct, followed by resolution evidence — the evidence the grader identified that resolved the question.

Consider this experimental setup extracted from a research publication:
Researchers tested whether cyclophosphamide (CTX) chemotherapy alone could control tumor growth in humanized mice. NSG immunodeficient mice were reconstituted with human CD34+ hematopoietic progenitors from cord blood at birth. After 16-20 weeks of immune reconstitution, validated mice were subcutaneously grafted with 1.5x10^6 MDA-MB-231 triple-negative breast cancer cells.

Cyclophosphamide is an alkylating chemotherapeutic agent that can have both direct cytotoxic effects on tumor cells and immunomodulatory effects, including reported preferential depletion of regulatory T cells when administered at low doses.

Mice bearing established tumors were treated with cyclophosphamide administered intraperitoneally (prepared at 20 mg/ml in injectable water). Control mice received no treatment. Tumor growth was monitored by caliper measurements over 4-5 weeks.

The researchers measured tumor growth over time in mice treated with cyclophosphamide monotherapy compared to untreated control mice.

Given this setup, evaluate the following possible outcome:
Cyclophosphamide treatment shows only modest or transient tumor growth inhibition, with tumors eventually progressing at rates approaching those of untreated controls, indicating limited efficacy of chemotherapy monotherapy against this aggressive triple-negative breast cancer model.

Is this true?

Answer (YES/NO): YES